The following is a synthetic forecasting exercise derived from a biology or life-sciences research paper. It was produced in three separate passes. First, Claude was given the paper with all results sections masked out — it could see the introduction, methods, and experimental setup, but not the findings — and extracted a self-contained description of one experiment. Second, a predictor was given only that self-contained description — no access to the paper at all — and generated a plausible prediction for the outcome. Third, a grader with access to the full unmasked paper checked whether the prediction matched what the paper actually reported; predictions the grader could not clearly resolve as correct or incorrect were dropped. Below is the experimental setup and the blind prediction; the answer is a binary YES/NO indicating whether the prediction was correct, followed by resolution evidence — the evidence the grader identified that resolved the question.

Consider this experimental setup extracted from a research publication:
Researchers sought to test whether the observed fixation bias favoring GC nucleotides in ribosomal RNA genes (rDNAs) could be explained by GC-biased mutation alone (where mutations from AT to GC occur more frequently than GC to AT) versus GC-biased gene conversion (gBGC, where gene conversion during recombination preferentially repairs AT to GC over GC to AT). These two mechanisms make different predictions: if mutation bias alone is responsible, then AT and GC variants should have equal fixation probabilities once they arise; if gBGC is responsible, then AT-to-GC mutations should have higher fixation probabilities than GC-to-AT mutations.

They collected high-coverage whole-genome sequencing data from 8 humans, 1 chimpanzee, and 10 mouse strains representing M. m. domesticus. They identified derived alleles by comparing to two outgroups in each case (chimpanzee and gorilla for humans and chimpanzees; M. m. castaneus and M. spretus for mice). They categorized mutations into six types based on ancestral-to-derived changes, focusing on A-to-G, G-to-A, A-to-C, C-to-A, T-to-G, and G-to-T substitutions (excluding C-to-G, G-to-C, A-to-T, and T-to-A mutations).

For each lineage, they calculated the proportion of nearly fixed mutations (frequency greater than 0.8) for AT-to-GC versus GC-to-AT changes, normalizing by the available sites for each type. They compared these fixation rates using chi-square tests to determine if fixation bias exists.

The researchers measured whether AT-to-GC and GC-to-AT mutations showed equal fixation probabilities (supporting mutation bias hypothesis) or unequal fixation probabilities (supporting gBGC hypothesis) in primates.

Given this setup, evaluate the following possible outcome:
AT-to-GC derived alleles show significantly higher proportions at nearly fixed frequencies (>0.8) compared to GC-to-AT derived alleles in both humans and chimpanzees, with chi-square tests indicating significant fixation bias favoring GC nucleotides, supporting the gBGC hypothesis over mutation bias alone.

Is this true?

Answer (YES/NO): YES